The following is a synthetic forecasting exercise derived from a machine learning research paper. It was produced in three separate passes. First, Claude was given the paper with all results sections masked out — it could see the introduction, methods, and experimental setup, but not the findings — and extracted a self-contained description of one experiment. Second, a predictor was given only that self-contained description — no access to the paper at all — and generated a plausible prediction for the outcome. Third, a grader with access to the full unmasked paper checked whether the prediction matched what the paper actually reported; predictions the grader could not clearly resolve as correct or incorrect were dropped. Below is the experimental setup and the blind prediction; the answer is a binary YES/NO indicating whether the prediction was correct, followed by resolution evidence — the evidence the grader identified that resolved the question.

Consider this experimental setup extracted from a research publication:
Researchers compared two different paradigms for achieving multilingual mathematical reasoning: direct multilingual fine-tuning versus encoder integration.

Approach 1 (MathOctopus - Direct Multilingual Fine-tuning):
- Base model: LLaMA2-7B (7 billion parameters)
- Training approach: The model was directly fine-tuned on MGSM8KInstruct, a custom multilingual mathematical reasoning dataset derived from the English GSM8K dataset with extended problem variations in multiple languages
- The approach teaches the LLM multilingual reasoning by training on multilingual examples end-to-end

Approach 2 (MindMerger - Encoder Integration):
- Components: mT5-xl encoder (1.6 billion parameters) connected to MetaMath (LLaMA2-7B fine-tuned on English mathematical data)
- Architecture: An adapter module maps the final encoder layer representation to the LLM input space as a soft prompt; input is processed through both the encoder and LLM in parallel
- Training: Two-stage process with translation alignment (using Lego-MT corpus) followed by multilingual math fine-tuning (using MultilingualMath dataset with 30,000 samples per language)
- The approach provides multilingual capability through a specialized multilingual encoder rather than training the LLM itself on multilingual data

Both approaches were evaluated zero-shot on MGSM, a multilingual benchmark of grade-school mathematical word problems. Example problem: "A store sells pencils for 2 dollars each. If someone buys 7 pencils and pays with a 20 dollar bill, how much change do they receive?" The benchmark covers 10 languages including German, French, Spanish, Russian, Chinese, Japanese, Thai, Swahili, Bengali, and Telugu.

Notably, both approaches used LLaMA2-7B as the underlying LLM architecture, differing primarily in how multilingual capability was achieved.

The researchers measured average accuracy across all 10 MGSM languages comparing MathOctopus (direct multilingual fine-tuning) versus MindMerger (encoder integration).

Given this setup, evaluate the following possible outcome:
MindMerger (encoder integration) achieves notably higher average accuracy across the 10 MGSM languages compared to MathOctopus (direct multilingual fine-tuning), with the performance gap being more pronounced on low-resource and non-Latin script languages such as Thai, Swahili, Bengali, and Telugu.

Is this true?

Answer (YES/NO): NO